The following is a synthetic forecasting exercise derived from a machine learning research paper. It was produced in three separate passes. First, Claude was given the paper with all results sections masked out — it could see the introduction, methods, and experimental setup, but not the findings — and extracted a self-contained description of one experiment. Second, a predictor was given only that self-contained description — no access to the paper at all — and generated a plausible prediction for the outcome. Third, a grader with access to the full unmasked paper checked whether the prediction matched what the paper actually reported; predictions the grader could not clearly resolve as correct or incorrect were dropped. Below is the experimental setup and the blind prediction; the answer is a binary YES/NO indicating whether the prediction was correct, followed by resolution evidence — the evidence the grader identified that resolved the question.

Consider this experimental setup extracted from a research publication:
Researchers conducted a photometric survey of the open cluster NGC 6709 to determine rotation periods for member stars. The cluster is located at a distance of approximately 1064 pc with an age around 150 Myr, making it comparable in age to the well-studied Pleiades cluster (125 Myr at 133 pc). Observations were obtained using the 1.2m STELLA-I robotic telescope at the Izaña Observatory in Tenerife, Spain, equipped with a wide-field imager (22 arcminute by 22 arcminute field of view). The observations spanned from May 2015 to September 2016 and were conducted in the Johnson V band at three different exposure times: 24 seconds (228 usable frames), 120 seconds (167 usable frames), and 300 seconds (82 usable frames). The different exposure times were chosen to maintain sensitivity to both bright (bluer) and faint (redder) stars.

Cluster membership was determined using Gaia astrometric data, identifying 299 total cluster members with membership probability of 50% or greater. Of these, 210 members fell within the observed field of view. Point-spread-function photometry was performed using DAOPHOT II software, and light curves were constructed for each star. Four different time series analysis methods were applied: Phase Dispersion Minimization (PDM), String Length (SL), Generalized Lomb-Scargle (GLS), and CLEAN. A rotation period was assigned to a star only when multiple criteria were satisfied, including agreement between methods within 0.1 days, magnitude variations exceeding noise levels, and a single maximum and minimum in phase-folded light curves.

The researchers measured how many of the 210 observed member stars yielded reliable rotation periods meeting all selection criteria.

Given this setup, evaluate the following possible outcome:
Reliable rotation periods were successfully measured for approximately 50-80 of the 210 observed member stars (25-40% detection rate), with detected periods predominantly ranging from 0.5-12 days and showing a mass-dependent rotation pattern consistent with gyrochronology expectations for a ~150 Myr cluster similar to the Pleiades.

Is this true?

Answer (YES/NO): NO